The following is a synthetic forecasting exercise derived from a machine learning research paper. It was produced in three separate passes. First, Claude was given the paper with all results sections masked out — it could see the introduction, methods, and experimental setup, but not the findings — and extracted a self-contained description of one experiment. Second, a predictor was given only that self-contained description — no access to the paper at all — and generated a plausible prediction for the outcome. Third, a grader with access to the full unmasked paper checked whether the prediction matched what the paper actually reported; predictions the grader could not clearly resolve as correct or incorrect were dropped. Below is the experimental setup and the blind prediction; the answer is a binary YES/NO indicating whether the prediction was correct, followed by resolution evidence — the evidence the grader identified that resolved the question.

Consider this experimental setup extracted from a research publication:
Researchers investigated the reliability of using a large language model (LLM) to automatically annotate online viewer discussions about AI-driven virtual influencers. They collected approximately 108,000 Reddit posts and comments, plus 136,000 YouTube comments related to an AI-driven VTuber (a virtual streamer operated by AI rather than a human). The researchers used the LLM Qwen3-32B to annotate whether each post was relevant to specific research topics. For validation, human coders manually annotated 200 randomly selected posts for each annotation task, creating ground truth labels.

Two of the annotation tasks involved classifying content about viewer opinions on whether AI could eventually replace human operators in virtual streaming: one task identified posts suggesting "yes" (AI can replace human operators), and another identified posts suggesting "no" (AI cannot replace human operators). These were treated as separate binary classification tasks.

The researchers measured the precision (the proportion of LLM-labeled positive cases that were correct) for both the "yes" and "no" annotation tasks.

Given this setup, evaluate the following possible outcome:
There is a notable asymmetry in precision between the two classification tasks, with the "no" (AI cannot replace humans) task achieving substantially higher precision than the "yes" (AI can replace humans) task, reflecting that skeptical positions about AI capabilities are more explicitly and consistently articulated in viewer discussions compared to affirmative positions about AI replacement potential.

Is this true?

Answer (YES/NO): NO